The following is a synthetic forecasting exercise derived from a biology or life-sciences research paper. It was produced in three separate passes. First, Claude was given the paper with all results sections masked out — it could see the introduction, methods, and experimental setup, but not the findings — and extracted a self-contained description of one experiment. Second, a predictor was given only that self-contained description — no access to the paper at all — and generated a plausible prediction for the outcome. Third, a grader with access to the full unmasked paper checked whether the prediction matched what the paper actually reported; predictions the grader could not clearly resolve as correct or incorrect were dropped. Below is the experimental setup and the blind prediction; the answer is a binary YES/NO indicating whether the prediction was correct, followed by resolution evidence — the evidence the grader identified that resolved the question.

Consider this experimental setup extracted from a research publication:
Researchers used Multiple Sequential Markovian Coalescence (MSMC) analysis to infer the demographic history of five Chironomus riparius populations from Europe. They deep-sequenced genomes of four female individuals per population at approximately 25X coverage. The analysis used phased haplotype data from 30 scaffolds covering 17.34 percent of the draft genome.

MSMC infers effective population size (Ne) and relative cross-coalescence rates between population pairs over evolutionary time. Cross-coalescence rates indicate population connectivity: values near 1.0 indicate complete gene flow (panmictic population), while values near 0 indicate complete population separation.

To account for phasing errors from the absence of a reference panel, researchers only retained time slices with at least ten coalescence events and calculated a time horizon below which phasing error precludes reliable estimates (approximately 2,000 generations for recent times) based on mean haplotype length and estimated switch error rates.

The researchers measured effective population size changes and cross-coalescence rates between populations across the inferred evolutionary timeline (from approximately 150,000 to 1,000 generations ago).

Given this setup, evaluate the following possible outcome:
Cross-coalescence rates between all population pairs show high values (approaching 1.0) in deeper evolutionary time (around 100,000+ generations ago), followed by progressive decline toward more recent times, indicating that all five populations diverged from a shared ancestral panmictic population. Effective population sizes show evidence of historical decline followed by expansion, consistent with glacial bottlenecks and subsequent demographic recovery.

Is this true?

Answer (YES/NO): YES